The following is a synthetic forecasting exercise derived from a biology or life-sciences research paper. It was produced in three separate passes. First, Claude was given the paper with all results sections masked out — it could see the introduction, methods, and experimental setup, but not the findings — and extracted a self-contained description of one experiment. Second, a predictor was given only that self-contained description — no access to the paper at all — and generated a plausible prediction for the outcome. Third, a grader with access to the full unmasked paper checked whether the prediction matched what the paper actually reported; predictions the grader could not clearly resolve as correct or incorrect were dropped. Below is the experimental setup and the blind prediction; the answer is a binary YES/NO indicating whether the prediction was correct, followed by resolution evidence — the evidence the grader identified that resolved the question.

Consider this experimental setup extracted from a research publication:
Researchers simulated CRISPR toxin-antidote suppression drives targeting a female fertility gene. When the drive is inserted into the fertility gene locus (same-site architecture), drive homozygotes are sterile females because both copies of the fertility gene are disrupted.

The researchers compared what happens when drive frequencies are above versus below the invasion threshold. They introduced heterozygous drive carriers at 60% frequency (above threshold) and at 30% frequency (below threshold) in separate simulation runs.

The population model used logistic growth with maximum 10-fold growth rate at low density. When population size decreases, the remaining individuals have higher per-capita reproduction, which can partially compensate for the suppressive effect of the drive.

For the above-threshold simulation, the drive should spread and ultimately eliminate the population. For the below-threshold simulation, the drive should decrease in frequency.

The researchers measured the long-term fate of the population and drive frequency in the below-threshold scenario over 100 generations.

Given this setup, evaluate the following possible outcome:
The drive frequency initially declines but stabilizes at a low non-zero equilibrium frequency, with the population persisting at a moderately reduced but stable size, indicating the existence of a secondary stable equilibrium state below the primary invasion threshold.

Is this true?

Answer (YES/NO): NO